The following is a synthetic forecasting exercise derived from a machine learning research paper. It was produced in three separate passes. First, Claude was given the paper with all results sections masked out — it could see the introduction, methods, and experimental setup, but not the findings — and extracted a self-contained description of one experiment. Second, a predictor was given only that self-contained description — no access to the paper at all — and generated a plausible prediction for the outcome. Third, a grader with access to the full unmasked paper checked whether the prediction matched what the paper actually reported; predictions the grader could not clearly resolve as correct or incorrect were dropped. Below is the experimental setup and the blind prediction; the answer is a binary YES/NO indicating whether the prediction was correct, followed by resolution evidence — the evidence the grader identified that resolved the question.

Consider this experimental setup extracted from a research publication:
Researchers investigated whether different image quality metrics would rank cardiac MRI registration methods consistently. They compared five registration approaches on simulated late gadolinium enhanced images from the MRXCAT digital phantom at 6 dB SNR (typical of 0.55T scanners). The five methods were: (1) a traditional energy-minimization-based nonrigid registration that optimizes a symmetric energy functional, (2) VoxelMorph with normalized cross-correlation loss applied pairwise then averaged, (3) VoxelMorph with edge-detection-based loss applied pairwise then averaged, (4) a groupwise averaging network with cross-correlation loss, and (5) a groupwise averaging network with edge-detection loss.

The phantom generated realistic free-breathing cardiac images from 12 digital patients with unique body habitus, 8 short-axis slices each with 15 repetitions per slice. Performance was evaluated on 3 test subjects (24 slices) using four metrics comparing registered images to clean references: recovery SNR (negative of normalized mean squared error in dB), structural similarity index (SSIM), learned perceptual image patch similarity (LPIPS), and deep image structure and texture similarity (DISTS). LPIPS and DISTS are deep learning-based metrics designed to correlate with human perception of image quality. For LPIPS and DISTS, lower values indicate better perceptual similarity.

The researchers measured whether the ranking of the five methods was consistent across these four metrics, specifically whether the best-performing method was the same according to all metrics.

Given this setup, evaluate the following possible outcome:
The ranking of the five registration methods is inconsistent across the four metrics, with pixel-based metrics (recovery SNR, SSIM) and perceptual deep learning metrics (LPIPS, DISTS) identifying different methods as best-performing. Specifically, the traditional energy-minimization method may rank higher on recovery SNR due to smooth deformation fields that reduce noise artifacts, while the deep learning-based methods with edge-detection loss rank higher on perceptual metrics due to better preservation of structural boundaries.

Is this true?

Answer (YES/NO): NO